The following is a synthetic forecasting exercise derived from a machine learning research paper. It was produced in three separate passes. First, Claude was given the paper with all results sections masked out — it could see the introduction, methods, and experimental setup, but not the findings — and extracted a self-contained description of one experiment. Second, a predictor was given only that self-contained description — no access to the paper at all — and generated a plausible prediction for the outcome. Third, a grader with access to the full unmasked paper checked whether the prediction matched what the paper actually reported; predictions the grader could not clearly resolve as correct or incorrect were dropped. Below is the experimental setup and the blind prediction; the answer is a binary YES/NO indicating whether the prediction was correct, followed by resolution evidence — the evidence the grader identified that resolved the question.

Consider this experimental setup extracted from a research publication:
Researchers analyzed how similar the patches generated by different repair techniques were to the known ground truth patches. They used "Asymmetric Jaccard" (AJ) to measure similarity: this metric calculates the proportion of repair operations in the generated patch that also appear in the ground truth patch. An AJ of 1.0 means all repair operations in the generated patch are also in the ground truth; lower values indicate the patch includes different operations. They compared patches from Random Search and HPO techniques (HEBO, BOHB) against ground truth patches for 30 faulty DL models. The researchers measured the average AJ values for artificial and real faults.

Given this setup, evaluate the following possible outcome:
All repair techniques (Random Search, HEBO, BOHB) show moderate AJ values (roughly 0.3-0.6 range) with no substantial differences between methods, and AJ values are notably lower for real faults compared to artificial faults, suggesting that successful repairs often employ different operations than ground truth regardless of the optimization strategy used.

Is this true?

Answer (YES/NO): NO